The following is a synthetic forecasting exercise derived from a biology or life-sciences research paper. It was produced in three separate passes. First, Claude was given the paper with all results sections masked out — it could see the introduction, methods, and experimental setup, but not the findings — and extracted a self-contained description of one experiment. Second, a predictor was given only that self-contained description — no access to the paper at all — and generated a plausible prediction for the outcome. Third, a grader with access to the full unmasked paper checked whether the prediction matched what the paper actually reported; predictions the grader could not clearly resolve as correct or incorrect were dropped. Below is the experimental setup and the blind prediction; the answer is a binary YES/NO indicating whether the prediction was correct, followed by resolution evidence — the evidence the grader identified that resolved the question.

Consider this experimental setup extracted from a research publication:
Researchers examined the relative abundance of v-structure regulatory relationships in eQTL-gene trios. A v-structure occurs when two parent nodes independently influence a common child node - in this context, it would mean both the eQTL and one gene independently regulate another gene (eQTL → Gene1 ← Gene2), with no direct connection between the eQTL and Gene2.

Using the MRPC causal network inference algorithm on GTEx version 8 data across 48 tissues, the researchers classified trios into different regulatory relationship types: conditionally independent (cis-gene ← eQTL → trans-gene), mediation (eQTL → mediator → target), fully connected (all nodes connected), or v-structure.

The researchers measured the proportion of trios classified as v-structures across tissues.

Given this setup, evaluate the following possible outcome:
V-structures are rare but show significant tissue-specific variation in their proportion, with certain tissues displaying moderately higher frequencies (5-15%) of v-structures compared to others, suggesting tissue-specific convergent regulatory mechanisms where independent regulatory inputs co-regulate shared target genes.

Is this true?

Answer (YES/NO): NO